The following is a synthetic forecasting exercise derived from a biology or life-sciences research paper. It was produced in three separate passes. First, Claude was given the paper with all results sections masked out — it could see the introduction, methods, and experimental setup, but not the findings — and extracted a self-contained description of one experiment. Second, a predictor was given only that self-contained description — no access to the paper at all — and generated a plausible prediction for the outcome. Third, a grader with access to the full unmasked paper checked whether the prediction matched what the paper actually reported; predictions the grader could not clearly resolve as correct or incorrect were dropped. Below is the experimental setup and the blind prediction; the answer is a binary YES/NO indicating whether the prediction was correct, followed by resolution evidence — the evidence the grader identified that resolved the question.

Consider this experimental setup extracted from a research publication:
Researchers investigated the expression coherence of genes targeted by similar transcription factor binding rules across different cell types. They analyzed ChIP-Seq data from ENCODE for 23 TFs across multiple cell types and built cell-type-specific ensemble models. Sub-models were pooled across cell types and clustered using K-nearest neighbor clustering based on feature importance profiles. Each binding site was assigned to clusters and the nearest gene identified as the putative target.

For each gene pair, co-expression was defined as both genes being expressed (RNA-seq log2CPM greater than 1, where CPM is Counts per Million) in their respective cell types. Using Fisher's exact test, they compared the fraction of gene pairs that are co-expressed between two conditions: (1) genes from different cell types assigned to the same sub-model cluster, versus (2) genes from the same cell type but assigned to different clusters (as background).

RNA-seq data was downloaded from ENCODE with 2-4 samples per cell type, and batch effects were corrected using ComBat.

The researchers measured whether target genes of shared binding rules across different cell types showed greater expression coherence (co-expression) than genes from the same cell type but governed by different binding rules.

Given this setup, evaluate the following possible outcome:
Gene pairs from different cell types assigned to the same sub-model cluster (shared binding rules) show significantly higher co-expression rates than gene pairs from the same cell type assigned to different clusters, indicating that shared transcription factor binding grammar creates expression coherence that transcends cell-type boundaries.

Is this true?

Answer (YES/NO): YES